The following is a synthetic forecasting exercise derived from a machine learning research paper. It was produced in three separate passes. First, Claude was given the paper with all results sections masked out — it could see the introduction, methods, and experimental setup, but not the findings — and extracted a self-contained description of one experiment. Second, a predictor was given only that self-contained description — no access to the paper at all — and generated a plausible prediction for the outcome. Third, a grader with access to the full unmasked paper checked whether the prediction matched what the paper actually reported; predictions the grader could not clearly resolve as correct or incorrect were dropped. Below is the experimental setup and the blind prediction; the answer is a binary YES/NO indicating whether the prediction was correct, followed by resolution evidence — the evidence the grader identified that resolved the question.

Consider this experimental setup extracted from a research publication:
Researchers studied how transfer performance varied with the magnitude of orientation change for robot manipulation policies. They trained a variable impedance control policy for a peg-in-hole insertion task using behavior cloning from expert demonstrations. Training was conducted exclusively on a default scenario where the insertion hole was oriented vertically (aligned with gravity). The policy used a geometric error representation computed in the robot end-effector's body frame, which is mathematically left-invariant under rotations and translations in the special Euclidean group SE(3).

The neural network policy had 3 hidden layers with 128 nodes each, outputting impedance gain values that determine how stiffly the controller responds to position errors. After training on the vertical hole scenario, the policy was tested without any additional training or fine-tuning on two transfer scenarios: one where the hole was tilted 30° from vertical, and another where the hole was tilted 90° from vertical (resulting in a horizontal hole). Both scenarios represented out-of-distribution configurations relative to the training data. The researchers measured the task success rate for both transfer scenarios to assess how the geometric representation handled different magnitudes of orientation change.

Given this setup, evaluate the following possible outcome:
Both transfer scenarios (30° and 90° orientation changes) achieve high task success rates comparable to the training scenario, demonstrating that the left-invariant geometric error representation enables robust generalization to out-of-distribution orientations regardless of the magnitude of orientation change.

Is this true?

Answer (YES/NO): YES